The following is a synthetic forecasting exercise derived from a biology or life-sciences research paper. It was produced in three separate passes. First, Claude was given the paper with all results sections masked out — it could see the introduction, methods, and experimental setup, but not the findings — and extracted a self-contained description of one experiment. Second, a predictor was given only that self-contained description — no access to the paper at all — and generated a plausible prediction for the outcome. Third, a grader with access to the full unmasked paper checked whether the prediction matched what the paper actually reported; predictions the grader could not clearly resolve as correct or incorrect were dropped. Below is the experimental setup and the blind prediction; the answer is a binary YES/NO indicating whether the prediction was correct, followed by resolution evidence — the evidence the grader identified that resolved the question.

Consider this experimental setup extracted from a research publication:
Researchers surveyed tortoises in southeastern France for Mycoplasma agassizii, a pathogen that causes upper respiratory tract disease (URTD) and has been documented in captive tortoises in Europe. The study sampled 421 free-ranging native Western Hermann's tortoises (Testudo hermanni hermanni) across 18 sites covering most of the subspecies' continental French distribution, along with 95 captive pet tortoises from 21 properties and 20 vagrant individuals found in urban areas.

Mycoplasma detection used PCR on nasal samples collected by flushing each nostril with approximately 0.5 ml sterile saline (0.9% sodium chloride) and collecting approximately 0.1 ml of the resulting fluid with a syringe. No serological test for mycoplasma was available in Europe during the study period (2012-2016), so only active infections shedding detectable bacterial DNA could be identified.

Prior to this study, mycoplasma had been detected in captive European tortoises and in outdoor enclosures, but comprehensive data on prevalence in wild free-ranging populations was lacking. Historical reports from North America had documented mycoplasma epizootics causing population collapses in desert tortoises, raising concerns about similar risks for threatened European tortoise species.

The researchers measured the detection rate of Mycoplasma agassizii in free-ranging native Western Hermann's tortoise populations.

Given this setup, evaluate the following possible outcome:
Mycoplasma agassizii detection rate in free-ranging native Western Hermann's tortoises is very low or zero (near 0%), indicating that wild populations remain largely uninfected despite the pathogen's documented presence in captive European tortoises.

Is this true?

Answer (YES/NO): NO